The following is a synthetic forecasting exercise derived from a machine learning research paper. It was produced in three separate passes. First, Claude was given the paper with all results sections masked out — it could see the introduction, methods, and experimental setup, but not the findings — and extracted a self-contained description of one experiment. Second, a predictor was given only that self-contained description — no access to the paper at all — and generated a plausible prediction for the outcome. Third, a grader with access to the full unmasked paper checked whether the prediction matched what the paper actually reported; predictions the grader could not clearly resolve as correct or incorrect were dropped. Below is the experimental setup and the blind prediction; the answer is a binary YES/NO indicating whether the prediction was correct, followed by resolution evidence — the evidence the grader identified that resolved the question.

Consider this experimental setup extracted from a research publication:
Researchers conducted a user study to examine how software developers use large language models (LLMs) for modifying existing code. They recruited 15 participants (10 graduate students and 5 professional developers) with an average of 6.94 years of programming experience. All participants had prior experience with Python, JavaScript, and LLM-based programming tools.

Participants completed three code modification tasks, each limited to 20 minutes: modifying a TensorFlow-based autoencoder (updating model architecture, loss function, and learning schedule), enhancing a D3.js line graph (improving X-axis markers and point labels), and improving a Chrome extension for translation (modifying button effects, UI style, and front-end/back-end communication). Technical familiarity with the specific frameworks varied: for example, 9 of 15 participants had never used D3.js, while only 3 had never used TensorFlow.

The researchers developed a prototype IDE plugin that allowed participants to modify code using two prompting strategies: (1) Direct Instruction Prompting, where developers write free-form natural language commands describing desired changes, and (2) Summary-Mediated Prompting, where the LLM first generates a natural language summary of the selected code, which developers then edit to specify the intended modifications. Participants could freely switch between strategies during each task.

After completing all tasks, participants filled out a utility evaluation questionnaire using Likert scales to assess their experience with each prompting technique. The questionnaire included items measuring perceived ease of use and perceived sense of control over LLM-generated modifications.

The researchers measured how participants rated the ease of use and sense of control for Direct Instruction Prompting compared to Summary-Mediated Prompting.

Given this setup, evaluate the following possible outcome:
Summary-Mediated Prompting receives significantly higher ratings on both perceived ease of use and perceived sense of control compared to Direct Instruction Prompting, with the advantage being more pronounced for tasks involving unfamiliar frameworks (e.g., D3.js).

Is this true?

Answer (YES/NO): NO